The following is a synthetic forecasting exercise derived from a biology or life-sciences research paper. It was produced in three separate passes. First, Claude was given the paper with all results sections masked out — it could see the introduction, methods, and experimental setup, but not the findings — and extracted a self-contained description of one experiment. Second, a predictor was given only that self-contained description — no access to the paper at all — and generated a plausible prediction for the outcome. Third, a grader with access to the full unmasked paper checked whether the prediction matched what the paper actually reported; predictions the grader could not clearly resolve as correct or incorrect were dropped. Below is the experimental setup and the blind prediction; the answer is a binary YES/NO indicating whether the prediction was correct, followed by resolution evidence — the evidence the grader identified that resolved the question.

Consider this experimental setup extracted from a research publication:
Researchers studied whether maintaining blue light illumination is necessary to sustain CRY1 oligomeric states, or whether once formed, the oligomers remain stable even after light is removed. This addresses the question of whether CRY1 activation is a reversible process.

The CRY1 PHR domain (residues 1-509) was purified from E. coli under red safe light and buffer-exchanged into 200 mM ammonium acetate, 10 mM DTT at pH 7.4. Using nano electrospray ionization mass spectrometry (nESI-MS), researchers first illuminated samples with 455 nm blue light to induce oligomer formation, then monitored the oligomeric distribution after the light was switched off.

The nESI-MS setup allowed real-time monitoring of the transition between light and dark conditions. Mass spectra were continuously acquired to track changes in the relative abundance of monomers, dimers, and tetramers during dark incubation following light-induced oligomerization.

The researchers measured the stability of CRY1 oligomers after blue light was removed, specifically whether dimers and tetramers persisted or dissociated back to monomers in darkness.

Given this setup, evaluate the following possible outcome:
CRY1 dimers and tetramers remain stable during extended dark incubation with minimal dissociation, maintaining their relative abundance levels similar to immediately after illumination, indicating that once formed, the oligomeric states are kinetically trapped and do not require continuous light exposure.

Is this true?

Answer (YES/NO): NO